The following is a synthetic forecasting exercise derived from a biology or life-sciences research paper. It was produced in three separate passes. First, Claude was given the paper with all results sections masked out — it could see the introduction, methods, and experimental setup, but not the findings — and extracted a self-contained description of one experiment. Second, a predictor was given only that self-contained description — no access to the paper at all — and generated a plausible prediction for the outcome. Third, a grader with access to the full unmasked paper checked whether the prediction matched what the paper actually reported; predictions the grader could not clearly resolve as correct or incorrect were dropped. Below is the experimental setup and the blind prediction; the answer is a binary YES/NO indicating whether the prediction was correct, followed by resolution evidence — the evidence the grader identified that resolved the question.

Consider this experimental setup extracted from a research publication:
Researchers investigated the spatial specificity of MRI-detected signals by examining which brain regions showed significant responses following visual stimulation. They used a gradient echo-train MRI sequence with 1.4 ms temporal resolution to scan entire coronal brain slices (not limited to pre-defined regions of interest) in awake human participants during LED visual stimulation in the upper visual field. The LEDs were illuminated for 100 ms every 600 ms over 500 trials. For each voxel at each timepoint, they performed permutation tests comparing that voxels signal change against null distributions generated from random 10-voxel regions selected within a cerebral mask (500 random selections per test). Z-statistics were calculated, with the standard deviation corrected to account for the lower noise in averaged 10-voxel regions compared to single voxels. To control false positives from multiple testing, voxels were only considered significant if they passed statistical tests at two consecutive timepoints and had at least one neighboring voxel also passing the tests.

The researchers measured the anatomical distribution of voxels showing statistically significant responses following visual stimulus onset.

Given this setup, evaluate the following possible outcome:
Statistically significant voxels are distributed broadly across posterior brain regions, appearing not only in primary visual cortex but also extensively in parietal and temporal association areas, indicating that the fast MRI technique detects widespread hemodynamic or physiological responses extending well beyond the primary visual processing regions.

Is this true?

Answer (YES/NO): NO